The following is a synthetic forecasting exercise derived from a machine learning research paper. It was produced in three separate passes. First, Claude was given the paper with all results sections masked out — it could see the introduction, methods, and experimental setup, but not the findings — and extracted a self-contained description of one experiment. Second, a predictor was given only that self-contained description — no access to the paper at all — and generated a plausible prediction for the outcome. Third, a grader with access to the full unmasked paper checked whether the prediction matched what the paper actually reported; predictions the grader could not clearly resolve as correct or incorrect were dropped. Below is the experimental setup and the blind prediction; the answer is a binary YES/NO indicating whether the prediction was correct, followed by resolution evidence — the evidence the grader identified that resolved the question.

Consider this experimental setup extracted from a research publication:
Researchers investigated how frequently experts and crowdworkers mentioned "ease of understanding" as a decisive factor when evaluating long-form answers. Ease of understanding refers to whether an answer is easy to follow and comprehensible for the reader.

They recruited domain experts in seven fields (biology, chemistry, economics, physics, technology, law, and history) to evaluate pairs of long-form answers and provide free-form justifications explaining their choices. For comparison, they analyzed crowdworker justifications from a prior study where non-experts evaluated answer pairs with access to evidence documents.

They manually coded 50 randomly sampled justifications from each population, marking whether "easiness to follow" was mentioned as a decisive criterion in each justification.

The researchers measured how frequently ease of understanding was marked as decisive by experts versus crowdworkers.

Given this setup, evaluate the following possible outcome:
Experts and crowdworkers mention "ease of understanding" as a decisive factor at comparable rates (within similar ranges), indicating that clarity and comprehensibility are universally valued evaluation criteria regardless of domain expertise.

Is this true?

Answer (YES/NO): YES